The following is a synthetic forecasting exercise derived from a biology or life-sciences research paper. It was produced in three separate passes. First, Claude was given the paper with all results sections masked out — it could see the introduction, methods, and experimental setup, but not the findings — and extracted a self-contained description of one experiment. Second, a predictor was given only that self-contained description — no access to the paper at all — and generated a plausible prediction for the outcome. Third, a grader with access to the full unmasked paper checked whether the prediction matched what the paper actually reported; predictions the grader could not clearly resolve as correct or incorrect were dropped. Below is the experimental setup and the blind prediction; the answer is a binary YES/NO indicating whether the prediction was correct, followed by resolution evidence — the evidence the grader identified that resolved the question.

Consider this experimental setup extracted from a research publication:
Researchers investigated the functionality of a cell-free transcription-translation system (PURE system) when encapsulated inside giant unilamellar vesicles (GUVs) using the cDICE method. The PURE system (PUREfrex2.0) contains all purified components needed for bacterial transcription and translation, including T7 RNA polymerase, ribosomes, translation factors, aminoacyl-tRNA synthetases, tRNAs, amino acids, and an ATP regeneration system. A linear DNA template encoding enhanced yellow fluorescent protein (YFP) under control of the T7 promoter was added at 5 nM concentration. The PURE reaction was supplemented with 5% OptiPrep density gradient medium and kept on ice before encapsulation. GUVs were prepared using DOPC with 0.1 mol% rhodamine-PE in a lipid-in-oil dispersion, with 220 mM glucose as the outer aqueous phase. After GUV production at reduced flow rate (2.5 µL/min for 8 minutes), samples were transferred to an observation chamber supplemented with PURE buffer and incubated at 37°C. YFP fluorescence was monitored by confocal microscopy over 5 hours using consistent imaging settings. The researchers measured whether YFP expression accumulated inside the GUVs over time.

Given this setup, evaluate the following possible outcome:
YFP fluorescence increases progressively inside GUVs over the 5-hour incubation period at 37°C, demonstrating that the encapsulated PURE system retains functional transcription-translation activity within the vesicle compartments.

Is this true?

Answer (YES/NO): YES